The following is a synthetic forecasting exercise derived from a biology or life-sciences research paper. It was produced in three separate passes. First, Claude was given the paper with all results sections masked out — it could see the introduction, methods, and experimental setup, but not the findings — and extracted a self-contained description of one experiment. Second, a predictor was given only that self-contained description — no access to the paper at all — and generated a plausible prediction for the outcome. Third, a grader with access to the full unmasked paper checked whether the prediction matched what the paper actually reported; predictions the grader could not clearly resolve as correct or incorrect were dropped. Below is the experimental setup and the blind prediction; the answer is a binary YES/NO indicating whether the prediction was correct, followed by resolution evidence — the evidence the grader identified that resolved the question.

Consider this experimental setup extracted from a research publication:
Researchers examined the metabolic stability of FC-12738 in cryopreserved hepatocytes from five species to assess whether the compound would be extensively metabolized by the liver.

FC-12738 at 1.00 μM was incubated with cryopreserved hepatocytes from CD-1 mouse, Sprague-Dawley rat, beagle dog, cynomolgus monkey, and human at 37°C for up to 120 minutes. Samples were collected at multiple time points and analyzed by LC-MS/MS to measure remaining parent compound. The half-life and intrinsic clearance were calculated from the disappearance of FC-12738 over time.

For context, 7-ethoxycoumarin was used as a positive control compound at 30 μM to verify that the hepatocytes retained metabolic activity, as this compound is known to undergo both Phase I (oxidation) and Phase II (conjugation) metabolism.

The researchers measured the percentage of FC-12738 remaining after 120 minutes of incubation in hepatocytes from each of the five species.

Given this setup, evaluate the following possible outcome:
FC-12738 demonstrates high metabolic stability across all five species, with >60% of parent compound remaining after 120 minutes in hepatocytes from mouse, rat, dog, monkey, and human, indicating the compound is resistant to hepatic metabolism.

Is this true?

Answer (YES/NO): YES